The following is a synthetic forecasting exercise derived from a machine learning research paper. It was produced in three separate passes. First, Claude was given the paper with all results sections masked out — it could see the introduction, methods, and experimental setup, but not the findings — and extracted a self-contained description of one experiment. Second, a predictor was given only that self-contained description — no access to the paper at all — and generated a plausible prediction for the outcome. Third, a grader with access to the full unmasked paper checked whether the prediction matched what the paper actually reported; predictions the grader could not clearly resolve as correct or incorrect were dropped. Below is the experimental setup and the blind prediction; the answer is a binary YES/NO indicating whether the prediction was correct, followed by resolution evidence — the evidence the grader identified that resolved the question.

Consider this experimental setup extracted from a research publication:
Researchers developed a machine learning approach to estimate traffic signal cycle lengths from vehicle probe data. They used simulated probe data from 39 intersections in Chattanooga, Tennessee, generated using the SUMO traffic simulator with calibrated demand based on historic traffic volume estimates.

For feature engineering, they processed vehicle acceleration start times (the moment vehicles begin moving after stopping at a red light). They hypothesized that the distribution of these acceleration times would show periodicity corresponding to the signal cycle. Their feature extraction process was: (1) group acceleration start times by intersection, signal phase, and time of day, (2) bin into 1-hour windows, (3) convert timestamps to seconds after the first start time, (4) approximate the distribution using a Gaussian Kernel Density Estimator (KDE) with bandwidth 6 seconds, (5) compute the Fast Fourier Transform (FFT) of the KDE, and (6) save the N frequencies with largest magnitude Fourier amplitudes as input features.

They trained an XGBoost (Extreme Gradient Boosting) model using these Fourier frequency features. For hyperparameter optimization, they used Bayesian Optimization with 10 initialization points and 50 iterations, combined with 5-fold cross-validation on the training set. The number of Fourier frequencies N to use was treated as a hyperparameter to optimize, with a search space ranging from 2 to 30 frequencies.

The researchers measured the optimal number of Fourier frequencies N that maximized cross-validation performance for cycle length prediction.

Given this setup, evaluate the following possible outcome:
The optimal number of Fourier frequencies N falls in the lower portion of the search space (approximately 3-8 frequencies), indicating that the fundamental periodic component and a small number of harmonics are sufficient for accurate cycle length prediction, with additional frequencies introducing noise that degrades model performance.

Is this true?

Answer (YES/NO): NO